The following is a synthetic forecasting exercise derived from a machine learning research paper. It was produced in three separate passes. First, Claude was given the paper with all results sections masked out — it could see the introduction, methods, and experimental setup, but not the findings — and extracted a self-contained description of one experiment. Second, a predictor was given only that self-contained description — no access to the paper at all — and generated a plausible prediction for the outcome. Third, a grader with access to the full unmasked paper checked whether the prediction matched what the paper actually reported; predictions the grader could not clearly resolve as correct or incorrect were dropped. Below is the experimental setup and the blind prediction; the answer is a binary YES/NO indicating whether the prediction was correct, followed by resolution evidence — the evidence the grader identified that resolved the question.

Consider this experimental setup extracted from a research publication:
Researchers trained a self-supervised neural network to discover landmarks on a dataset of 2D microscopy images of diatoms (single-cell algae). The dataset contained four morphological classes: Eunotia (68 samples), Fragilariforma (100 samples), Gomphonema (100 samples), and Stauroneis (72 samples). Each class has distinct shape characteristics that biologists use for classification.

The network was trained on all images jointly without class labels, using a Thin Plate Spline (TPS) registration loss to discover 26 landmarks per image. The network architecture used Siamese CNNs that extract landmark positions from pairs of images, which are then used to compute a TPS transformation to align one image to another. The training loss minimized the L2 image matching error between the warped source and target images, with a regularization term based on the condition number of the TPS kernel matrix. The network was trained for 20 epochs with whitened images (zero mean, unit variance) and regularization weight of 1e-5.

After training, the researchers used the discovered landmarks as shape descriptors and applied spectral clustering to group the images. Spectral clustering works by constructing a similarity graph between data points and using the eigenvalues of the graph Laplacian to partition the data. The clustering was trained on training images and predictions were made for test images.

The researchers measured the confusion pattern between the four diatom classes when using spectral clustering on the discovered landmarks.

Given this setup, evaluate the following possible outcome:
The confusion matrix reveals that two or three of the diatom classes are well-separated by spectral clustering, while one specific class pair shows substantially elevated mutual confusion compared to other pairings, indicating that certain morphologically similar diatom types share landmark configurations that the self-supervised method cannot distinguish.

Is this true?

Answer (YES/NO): YES